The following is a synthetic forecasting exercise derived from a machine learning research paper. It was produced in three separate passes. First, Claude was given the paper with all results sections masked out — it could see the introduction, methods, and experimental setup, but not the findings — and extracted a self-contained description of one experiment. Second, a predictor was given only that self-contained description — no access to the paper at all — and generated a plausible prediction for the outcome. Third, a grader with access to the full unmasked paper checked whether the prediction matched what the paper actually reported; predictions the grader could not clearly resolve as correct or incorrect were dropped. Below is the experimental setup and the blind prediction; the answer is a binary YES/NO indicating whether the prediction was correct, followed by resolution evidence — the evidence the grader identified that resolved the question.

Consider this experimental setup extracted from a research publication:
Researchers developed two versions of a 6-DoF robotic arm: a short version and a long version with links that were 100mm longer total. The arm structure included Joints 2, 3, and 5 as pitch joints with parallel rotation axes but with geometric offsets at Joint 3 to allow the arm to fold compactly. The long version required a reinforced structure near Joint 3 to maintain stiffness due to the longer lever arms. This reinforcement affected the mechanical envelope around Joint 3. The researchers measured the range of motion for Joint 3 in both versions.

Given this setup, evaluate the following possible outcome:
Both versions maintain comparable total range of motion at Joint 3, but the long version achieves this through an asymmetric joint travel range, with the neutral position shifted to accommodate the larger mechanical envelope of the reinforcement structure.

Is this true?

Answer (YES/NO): NO